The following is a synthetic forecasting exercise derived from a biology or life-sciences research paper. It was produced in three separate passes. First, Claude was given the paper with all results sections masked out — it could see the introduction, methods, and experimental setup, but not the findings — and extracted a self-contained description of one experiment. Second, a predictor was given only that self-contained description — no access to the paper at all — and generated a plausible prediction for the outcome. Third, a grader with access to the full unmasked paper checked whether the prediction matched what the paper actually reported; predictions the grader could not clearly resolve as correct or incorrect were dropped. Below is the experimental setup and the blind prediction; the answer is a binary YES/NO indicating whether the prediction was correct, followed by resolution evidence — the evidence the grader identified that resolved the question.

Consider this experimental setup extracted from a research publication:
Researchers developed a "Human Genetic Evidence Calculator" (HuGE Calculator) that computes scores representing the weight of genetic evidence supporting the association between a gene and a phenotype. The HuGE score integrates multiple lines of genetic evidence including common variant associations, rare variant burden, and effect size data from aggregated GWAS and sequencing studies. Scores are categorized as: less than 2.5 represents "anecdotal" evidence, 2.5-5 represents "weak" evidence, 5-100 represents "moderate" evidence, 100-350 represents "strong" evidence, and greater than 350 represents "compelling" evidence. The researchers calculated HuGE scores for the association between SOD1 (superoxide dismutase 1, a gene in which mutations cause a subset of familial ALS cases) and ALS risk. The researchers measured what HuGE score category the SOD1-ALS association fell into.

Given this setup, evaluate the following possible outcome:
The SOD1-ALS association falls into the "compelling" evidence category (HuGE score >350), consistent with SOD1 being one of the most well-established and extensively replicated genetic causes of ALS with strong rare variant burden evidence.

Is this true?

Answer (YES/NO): YES